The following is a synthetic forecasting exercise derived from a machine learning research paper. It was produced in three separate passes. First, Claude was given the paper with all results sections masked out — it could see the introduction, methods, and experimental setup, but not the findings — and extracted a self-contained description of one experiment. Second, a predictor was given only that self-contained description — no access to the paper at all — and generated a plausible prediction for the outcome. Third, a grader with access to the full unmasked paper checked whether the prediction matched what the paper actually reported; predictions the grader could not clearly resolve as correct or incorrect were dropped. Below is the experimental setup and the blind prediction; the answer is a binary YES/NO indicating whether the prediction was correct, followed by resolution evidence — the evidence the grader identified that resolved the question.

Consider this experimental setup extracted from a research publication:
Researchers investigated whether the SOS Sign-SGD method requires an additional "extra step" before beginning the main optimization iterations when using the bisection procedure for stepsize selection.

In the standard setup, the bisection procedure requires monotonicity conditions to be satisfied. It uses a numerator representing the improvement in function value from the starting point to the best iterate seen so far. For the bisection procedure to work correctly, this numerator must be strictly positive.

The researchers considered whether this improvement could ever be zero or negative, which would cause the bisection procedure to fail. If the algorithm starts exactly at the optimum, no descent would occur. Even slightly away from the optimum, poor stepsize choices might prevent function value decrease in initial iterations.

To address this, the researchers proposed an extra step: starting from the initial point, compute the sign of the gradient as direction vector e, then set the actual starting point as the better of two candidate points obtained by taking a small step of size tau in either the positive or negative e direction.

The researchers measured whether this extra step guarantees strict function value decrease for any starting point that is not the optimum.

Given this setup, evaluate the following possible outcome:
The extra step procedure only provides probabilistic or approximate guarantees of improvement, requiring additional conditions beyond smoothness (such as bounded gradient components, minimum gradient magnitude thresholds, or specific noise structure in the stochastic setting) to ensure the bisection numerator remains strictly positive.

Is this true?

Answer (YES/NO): NO